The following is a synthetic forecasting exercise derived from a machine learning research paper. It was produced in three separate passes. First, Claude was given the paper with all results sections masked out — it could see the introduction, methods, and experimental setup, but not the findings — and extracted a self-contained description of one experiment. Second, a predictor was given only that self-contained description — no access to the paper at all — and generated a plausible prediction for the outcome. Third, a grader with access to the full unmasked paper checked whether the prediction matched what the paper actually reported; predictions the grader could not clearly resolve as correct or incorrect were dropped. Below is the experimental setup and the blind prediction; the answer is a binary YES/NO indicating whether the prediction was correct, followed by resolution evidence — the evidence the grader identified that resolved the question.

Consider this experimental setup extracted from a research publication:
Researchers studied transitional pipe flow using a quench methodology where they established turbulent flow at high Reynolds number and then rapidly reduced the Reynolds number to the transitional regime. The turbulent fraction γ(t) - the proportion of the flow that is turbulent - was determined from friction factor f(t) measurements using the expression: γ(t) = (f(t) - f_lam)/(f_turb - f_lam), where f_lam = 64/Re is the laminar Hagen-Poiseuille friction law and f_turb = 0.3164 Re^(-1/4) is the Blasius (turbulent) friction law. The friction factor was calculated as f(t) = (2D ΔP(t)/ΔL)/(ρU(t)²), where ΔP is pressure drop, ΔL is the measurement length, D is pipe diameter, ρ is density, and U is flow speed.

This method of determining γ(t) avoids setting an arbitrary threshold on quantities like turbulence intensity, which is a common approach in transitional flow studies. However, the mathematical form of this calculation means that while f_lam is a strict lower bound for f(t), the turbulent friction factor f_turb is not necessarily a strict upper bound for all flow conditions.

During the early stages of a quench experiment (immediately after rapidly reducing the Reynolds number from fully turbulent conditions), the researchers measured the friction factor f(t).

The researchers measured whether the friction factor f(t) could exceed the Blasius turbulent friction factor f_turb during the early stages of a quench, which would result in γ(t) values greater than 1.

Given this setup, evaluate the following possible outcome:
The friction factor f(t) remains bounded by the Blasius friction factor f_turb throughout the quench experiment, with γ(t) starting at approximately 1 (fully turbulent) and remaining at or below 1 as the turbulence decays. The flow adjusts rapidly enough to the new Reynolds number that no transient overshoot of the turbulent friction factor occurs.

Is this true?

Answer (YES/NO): NO